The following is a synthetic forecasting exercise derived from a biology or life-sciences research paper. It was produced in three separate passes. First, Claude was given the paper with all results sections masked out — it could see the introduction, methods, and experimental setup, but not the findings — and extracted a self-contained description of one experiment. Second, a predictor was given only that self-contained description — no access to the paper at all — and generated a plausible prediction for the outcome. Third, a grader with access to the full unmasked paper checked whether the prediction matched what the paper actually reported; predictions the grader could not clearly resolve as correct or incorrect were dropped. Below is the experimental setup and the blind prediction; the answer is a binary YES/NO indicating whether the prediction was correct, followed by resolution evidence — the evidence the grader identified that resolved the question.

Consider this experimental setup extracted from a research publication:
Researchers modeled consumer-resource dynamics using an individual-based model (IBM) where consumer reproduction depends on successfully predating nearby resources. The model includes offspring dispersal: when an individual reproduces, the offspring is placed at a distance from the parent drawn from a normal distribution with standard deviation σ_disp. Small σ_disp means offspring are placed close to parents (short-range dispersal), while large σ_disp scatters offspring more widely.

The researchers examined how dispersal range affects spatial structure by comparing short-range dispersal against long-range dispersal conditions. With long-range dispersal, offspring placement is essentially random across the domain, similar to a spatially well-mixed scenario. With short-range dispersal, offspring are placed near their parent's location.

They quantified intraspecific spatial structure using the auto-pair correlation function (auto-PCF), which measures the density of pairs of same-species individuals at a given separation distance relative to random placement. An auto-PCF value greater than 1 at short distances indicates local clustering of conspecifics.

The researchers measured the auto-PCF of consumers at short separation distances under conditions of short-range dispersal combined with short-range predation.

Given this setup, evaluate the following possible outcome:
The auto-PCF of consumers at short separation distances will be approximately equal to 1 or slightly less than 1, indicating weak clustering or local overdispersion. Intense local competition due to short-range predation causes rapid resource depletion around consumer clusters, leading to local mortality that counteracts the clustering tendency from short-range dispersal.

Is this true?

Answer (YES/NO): NO